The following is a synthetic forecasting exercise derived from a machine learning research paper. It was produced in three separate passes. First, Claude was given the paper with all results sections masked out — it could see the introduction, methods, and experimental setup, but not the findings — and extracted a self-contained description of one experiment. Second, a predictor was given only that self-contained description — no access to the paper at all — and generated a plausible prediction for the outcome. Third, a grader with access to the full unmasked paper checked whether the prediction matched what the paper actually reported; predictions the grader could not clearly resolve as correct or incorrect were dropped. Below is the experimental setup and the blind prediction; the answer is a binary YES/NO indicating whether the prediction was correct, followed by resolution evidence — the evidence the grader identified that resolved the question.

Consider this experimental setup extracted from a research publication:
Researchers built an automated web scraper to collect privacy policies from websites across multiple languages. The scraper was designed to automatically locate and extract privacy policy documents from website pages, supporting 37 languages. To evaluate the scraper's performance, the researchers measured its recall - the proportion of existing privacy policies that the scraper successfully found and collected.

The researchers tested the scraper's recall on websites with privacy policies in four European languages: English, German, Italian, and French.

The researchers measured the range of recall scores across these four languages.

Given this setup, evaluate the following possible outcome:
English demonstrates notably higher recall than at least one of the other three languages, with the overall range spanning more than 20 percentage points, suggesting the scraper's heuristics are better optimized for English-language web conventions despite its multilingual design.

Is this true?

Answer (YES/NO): NO